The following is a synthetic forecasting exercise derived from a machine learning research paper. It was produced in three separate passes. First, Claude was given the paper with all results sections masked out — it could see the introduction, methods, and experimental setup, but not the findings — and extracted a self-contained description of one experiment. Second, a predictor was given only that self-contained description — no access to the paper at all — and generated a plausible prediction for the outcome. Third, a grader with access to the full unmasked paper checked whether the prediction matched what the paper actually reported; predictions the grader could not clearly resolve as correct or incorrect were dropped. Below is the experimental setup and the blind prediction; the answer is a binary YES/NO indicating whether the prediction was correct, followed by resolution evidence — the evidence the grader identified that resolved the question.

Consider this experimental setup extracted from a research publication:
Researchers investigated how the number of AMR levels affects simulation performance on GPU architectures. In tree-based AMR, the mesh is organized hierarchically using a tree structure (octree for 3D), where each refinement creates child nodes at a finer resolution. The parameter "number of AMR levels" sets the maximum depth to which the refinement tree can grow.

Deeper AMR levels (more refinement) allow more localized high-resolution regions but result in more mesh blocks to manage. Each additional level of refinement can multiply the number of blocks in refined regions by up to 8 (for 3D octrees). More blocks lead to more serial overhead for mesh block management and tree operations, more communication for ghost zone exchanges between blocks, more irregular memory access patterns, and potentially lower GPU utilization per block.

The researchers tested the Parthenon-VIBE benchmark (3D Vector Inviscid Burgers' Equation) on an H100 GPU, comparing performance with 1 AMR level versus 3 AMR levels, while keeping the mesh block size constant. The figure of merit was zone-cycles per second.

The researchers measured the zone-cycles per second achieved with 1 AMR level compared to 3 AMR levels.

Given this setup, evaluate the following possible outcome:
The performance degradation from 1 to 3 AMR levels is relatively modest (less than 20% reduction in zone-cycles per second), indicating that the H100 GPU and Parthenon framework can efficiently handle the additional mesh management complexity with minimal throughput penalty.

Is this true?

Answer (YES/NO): NO